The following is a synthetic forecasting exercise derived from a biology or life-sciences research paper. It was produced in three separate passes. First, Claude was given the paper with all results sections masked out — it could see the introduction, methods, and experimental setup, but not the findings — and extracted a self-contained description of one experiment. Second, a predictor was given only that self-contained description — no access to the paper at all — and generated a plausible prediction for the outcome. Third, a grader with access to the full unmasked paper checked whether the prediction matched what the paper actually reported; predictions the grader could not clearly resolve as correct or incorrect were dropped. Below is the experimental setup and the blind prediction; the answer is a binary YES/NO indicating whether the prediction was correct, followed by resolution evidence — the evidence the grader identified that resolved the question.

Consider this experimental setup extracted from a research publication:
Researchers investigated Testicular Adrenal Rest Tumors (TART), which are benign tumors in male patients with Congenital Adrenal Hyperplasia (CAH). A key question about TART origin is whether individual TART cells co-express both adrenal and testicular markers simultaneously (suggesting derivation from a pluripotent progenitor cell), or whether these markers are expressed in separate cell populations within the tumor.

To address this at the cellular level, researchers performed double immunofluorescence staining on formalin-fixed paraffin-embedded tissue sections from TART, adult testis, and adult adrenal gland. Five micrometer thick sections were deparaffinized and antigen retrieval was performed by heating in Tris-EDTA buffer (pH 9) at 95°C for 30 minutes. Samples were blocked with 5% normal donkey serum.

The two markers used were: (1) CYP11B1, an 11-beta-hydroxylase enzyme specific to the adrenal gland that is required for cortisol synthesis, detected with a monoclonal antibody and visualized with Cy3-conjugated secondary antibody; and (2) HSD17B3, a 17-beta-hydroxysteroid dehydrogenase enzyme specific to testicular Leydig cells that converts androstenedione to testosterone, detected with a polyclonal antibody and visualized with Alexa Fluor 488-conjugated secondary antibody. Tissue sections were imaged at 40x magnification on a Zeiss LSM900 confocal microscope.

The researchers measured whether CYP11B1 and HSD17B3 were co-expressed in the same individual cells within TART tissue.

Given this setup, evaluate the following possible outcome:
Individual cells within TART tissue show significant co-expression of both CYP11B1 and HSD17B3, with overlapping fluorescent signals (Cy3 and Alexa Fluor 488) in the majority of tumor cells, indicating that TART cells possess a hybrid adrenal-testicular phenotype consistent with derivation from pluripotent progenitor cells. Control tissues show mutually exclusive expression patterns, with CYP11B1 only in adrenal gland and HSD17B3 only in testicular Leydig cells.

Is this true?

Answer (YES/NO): NO